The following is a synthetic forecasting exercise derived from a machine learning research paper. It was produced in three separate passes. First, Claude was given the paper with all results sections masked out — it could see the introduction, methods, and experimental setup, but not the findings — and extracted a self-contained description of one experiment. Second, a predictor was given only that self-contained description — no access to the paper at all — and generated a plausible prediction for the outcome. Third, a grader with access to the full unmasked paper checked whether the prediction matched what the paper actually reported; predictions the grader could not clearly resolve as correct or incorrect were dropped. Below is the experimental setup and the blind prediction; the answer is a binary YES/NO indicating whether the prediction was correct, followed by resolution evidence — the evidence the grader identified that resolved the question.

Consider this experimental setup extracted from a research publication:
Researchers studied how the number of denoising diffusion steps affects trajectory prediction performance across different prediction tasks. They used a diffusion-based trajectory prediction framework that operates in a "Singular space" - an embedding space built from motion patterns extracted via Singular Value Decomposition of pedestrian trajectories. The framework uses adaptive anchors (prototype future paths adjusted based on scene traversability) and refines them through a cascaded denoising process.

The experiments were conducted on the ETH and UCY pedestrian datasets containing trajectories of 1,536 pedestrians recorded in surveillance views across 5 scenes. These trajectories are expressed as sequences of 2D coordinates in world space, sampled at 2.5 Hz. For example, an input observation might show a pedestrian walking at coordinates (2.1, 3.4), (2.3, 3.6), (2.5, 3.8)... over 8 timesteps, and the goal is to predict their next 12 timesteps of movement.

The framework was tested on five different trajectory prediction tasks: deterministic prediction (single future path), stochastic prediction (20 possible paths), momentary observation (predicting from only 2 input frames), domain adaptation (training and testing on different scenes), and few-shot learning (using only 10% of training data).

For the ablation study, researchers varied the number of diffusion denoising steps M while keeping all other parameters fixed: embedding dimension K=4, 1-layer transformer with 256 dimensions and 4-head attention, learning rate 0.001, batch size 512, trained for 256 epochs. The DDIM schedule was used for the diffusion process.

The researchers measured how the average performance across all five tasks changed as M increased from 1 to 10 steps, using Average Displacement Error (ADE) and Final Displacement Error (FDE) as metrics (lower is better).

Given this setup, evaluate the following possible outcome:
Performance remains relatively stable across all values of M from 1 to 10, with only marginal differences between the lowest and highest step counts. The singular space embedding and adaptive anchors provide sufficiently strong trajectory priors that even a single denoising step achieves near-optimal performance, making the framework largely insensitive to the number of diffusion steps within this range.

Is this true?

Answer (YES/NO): YES